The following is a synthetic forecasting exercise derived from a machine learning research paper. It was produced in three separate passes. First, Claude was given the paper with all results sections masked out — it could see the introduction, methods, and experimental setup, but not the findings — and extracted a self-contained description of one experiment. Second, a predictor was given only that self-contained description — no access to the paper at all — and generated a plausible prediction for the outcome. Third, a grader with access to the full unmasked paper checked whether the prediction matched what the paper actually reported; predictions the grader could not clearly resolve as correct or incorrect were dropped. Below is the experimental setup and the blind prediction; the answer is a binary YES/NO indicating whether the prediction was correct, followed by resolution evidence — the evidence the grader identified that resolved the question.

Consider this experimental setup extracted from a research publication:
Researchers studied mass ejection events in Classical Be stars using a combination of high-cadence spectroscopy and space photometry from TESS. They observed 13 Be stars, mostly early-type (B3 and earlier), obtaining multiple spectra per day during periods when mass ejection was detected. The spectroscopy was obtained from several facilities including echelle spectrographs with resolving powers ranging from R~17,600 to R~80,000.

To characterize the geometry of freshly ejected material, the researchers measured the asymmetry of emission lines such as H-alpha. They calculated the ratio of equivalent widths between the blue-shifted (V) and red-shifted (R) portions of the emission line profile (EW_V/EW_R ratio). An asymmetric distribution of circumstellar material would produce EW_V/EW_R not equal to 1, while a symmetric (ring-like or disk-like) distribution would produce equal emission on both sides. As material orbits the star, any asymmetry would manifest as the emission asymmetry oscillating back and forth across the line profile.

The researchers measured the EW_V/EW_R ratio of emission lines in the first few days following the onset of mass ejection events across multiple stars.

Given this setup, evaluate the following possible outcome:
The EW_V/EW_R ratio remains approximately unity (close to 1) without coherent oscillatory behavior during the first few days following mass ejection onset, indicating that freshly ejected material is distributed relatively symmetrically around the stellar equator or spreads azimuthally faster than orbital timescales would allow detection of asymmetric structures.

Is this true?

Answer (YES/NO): NO